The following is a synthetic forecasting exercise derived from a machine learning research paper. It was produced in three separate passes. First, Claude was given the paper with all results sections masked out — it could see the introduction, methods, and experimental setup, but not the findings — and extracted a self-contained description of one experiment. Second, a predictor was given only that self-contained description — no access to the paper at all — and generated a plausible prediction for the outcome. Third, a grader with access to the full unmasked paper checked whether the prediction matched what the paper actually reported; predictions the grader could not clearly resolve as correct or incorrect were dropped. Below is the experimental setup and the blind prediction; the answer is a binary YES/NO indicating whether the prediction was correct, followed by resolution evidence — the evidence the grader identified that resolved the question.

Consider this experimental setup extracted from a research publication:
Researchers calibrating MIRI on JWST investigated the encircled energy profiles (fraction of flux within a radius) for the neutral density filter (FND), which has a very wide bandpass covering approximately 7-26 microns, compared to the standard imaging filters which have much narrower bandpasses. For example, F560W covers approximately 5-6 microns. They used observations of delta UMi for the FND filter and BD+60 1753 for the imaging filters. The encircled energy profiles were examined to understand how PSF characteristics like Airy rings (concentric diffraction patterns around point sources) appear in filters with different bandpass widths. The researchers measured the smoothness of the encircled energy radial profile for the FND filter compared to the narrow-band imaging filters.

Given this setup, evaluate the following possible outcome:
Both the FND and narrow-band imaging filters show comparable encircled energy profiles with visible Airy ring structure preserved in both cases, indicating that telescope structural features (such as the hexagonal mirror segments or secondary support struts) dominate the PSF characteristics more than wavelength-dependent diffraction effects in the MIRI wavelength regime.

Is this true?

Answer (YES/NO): NO